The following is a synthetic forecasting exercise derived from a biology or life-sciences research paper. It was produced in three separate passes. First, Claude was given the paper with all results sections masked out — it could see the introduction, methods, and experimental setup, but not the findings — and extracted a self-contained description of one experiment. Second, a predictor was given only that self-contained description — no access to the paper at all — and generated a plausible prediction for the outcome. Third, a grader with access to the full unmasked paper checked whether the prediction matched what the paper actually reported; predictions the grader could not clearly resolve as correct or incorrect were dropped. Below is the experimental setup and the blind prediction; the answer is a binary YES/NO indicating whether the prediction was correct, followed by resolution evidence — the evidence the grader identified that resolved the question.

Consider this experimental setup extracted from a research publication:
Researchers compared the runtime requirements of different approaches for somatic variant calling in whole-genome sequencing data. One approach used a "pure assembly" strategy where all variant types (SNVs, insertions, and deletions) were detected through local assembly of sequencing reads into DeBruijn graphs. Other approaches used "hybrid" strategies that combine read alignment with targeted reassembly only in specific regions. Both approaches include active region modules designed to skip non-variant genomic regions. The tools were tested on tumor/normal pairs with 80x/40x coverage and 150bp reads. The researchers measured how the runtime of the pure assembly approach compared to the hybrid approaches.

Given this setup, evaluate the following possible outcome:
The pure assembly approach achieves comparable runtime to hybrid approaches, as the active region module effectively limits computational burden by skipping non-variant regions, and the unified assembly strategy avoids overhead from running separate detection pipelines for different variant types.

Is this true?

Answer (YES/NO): NO